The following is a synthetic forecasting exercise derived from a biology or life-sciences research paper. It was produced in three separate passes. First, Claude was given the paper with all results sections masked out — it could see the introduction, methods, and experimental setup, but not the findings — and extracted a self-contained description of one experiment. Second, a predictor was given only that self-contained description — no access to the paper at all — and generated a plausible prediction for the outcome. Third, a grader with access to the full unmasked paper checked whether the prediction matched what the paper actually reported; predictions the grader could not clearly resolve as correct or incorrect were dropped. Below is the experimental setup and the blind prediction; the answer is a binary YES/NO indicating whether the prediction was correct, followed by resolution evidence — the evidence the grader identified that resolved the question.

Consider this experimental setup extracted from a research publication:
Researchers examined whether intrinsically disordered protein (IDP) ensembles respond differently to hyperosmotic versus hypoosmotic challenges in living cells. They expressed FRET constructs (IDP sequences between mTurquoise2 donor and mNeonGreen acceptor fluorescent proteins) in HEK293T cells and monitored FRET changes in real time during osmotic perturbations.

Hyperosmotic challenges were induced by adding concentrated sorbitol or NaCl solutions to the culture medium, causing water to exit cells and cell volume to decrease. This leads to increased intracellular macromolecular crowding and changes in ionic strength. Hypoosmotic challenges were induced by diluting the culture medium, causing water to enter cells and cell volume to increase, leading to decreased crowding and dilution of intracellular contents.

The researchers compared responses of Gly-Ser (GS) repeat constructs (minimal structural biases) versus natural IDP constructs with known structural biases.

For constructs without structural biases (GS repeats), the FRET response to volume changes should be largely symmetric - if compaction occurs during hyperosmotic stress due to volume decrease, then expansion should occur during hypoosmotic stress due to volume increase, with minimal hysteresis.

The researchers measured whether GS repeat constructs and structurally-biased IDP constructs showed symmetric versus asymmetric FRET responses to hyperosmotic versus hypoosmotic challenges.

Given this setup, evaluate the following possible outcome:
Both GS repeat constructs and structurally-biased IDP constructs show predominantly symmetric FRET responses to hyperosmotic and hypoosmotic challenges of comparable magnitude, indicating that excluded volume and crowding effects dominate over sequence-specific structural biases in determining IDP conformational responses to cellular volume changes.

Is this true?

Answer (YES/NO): NO